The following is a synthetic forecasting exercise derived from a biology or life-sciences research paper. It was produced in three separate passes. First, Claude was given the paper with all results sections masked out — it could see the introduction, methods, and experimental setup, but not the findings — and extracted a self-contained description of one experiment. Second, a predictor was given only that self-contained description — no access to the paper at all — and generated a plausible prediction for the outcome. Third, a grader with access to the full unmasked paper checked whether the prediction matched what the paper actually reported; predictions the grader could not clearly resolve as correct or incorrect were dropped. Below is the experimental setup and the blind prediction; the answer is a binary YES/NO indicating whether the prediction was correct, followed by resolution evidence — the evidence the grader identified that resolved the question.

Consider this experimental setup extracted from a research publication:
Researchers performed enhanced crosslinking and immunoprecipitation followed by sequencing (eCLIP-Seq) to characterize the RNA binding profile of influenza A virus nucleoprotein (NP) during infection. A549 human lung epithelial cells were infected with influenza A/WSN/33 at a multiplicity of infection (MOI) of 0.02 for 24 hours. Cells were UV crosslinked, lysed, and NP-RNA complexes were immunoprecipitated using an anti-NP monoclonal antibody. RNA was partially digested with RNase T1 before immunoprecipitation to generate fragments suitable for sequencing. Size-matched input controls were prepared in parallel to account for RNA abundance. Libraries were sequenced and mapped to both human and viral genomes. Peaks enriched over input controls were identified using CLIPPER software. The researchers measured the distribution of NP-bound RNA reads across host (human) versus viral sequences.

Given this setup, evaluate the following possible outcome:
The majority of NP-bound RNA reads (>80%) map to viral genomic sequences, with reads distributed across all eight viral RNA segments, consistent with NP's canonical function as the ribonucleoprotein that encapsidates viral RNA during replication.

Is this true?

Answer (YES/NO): NO